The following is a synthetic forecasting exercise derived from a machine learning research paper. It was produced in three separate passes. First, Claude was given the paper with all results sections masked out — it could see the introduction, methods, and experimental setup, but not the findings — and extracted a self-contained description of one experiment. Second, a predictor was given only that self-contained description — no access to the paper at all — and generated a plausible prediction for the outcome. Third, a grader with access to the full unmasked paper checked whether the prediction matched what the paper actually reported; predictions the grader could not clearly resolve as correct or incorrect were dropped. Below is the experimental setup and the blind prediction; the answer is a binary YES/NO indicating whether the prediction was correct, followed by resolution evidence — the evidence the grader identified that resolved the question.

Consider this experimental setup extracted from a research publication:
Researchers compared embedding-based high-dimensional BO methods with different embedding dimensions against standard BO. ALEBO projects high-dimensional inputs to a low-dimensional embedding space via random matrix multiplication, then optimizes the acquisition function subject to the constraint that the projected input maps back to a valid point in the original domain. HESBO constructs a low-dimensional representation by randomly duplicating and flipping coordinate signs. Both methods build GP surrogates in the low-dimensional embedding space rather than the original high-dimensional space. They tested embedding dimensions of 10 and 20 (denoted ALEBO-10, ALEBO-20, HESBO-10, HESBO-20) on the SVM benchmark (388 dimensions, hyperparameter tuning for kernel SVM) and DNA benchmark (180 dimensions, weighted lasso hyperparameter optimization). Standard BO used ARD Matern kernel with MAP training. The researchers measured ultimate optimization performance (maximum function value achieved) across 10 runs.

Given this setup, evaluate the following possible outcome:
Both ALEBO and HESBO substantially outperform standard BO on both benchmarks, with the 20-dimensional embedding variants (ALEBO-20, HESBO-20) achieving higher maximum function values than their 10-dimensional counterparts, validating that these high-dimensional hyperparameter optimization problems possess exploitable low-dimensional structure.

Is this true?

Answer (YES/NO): NO